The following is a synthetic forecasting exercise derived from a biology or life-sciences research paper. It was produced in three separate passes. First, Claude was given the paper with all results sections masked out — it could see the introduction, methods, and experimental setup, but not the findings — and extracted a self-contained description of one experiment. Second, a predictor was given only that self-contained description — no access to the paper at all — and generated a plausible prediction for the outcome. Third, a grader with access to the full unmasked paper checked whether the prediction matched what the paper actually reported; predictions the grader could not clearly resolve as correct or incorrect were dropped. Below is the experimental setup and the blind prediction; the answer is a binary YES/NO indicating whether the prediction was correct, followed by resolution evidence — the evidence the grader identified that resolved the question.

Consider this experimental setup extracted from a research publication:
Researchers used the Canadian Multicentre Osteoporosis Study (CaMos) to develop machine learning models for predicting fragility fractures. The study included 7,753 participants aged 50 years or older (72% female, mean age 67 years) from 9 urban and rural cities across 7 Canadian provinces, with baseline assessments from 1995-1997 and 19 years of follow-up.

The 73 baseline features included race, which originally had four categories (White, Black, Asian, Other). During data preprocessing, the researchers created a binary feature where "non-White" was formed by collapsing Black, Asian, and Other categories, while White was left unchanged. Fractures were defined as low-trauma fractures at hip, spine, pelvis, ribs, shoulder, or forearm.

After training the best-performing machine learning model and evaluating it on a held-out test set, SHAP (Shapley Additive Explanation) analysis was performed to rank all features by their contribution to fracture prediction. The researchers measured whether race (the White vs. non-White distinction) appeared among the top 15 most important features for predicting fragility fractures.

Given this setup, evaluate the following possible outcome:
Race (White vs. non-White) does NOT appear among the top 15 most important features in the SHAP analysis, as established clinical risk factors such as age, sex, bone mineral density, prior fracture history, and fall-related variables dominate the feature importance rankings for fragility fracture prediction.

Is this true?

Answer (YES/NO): YES